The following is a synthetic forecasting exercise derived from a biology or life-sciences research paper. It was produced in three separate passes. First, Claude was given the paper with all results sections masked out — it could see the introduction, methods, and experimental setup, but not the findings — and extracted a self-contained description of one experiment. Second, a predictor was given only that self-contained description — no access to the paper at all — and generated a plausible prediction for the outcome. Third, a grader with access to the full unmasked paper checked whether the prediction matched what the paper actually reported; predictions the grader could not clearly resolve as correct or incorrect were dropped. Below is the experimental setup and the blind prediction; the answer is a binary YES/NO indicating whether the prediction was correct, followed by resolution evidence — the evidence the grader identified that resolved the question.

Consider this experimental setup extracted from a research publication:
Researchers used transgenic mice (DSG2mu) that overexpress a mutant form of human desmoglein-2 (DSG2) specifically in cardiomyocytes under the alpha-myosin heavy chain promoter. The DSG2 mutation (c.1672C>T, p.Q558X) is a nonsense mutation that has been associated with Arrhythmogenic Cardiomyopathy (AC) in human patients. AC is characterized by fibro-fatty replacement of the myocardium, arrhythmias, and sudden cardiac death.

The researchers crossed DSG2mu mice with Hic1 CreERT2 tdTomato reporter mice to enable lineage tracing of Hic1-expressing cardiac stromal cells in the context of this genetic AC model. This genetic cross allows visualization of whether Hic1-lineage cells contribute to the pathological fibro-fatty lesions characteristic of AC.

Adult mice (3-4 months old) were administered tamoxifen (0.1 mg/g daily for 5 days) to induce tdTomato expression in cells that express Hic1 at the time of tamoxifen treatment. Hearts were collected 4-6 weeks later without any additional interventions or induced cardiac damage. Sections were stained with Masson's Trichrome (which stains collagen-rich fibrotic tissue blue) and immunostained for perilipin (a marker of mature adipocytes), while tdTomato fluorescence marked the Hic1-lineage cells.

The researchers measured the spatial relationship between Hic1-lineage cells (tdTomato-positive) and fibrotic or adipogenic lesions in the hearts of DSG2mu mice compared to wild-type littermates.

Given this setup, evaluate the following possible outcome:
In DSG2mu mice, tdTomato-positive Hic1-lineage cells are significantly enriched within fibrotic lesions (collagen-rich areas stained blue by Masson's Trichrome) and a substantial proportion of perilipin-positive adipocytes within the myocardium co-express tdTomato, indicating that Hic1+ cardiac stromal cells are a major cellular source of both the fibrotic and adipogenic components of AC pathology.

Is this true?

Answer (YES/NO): YES